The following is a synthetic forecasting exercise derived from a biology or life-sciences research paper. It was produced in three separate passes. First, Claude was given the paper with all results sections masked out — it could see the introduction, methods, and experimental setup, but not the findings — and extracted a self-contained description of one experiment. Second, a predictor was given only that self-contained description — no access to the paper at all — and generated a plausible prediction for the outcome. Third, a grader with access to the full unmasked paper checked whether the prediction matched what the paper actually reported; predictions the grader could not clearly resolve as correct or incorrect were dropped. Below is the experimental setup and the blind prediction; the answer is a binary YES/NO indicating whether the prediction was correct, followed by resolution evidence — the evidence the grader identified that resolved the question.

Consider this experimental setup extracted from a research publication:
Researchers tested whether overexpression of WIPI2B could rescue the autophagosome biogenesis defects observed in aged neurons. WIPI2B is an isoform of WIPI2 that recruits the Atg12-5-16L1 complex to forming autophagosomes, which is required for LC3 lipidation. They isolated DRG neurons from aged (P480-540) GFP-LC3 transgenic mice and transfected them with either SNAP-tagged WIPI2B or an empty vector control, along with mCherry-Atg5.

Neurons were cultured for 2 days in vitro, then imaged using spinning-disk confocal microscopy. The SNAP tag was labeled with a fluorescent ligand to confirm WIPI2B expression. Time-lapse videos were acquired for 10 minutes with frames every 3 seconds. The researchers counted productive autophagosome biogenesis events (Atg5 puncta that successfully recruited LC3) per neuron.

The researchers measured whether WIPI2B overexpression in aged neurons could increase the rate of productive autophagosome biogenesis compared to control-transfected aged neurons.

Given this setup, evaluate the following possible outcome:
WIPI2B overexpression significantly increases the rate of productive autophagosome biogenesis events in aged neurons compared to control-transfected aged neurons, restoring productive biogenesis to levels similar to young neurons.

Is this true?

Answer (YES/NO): YES